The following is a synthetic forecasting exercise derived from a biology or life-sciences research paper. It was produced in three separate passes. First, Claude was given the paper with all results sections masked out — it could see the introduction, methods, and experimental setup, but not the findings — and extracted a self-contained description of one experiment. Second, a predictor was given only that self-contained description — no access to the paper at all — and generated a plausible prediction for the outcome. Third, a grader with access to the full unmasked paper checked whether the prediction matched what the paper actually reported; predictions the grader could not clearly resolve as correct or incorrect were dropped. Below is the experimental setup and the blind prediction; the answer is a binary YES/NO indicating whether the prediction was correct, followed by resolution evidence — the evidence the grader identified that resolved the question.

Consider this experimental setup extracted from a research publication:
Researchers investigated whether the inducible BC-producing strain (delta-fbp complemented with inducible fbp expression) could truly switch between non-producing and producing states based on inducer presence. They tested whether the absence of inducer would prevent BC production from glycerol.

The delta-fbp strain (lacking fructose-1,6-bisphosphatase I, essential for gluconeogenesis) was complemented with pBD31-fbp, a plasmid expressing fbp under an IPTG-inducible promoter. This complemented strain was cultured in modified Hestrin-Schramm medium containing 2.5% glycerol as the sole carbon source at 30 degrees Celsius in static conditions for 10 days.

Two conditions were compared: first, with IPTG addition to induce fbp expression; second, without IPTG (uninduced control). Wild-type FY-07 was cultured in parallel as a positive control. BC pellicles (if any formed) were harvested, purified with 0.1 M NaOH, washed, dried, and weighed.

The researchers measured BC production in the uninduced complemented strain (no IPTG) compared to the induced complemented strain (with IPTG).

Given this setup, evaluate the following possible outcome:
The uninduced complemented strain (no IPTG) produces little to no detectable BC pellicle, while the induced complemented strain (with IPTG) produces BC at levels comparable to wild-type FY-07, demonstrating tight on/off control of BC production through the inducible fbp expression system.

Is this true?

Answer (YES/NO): NO